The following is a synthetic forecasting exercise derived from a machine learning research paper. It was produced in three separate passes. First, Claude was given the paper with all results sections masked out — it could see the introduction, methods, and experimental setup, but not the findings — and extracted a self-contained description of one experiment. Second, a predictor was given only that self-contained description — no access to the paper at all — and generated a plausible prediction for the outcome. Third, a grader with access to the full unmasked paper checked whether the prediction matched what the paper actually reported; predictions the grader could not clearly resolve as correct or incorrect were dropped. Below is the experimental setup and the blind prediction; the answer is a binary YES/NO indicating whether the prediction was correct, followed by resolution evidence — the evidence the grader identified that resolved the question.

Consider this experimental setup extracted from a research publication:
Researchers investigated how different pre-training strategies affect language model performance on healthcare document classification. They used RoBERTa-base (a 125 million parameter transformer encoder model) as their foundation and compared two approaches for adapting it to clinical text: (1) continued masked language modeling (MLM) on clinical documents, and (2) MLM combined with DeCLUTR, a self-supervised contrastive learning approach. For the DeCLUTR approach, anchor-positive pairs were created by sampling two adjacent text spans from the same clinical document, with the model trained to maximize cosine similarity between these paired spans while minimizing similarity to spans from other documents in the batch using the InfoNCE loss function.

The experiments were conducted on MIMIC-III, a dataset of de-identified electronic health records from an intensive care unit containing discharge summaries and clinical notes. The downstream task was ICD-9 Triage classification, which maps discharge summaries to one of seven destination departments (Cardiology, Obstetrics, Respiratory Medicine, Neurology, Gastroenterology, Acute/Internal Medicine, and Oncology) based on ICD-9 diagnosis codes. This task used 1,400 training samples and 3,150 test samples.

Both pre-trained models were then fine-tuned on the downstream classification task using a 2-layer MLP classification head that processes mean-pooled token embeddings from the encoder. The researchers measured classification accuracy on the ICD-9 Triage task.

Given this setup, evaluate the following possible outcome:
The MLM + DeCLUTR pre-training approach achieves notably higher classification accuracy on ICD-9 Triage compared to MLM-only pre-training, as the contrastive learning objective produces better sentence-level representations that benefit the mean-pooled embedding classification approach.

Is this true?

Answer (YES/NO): NO